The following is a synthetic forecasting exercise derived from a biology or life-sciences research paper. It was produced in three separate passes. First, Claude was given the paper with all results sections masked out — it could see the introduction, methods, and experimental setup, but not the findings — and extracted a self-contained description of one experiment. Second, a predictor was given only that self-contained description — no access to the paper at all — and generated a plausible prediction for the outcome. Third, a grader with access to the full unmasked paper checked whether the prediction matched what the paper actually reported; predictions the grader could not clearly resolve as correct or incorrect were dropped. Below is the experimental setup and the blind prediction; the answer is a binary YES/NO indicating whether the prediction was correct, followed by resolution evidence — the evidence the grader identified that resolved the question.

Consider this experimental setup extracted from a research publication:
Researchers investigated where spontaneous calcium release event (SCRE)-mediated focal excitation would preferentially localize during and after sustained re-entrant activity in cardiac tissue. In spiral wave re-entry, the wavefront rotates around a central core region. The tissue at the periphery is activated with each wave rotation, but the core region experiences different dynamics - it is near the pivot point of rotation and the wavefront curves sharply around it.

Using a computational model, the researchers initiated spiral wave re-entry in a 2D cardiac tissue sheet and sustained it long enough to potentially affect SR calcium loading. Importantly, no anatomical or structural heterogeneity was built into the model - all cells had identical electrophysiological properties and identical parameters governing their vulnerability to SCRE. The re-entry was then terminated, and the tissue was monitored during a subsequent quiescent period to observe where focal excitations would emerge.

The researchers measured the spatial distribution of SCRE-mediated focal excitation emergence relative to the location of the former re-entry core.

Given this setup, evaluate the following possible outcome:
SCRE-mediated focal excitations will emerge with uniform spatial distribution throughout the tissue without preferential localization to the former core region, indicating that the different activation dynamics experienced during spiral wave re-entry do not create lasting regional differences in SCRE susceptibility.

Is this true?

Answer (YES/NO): NO